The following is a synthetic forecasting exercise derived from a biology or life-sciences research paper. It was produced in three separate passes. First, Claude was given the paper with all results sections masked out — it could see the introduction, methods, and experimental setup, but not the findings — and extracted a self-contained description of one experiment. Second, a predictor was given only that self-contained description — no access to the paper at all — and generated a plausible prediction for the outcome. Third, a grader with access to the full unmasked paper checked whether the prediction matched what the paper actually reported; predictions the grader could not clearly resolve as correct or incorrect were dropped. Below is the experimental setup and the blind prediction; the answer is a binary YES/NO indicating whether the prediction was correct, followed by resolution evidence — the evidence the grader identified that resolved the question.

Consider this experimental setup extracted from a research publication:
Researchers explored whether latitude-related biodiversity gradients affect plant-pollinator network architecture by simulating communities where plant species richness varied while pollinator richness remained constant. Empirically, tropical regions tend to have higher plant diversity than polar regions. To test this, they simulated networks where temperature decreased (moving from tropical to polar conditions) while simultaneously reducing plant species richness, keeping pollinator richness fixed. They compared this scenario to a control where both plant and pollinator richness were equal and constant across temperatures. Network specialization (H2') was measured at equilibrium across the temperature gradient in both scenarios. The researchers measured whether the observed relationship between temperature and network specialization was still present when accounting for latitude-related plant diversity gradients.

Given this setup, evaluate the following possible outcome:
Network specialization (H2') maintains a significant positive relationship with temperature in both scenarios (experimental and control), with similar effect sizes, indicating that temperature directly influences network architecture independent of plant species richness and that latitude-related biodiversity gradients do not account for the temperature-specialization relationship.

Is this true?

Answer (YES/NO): NO